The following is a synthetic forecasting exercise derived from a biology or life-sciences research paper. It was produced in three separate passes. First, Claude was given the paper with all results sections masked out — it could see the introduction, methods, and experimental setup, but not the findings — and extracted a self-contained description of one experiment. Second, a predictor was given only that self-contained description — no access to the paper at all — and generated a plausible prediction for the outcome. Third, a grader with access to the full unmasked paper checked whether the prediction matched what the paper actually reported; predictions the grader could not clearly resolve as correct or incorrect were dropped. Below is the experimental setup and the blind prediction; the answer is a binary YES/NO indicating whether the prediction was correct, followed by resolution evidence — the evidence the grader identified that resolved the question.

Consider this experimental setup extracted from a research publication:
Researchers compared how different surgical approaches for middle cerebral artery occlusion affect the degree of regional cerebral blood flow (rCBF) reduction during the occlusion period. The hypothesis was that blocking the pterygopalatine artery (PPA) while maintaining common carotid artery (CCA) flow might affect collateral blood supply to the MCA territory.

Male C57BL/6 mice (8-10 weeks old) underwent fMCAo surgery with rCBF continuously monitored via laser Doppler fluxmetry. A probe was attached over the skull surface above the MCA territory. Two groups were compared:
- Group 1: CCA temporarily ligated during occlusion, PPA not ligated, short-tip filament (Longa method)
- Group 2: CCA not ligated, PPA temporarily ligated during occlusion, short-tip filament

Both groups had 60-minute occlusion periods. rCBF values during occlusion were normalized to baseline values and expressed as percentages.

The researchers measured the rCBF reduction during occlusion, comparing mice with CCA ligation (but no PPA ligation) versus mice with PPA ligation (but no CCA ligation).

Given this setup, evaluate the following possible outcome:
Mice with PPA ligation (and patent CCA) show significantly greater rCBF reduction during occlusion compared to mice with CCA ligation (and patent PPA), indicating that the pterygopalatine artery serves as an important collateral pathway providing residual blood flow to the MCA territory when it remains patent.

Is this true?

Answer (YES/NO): NO